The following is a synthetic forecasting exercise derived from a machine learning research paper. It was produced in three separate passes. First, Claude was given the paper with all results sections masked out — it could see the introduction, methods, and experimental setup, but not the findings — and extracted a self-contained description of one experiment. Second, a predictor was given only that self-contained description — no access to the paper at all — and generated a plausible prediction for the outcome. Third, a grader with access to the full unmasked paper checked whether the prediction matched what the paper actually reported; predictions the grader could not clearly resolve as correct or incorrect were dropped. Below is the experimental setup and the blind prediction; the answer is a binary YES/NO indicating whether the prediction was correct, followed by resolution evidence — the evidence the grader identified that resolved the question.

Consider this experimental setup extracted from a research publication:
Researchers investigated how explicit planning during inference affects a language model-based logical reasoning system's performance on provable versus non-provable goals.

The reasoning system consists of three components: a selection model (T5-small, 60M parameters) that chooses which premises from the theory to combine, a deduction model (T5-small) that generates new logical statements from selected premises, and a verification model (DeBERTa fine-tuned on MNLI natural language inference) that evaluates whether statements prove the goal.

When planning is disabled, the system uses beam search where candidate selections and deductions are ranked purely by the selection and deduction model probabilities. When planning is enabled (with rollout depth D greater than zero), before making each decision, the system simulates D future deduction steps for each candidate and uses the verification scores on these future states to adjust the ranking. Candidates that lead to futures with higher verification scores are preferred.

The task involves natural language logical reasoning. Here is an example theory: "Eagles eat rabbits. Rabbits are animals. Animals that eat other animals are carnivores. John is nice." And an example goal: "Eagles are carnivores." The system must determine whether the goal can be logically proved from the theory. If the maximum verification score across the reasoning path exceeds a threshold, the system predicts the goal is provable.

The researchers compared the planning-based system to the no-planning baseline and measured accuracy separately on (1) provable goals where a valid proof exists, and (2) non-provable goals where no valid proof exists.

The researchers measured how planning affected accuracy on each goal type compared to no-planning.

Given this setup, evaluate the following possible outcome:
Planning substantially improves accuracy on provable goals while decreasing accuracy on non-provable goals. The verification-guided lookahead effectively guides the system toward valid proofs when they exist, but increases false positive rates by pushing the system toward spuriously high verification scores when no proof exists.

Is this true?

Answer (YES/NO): YES